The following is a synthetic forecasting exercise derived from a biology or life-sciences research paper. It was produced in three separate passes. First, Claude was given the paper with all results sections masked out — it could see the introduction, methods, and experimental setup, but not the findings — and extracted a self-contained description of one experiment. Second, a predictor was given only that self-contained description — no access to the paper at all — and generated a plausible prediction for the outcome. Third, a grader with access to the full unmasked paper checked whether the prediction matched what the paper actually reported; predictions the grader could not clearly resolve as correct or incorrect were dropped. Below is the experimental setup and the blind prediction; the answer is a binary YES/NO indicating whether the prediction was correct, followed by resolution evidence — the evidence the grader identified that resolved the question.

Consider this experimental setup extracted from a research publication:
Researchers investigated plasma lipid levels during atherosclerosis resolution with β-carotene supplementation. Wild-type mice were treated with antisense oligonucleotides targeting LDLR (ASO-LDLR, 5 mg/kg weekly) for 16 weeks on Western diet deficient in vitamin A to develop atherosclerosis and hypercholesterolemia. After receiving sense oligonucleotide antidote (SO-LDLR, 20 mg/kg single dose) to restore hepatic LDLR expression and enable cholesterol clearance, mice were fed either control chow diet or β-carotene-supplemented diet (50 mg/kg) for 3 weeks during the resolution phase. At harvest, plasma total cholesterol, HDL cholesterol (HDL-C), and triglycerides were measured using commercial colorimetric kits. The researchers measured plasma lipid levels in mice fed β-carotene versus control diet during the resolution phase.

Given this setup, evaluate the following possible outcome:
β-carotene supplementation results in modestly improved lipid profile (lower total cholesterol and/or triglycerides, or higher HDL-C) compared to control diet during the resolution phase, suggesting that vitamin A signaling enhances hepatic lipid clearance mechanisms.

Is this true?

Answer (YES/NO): NO